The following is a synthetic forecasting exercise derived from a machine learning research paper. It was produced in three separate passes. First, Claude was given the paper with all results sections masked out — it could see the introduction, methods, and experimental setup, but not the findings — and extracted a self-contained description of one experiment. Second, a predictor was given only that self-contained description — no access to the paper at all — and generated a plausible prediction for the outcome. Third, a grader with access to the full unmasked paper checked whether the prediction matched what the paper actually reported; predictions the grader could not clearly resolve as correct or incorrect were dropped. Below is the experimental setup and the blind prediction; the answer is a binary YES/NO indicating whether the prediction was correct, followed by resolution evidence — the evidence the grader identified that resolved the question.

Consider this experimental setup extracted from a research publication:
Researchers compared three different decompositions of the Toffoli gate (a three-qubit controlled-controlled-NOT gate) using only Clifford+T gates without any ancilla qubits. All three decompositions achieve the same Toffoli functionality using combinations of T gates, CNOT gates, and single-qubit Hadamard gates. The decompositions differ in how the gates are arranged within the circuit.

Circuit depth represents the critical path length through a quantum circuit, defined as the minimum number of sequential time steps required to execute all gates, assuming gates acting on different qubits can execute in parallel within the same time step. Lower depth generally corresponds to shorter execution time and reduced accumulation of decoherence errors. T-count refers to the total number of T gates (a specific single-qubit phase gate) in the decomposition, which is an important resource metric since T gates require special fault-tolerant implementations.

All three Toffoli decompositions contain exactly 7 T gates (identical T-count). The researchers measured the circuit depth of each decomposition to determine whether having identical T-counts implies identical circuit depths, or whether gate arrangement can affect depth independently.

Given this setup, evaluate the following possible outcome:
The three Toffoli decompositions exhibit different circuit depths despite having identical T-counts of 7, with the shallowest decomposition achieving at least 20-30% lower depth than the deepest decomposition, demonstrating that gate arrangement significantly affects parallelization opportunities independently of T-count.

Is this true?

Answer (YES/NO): YES